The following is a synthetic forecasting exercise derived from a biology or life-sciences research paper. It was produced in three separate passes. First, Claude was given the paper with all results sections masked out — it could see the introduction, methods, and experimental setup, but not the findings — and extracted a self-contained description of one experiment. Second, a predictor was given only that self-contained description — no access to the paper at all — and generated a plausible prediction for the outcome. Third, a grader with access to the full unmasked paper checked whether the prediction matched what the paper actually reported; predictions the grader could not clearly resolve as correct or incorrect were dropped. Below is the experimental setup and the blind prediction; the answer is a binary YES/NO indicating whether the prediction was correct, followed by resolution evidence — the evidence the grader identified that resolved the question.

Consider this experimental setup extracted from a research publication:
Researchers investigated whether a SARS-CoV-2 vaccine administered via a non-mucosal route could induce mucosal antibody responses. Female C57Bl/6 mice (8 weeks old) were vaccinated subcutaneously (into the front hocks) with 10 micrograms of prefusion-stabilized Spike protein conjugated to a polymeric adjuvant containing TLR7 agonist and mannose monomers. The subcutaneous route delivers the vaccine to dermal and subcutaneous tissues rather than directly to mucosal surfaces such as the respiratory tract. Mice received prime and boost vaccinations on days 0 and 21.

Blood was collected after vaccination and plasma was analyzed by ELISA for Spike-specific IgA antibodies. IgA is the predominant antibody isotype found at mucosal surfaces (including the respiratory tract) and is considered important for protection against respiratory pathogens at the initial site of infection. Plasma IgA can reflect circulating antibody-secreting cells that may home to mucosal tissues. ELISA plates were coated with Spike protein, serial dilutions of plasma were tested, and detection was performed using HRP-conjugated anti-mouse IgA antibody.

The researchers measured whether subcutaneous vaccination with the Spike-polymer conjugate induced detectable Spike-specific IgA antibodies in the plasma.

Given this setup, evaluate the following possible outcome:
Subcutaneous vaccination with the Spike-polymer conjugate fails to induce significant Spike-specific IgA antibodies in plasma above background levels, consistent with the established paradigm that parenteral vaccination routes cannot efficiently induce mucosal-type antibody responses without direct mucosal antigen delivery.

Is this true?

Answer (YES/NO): NO